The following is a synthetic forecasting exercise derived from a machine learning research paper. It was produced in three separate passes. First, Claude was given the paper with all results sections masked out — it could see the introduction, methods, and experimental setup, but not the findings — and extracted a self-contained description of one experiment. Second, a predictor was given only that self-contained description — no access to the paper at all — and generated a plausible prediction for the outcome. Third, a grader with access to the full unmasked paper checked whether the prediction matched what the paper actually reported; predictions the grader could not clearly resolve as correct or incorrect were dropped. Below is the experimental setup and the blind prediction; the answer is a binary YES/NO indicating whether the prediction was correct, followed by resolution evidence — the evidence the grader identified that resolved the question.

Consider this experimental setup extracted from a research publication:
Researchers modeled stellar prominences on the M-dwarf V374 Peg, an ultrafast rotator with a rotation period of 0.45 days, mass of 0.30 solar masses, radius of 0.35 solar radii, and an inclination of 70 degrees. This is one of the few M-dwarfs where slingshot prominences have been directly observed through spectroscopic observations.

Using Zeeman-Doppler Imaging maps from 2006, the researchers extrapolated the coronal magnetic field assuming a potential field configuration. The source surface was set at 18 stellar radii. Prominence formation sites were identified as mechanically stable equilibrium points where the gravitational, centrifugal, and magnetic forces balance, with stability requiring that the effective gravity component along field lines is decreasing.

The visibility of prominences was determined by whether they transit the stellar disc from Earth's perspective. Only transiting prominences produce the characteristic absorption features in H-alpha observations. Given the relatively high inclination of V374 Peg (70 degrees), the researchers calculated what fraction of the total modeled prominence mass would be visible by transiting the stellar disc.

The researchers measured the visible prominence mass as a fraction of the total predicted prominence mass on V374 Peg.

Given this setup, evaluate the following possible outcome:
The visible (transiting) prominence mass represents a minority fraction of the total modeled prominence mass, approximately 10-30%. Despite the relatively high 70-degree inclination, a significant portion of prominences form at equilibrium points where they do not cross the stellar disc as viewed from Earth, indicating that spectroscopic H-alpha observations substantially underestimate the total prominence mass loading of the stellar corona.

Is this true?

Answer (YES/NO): YES